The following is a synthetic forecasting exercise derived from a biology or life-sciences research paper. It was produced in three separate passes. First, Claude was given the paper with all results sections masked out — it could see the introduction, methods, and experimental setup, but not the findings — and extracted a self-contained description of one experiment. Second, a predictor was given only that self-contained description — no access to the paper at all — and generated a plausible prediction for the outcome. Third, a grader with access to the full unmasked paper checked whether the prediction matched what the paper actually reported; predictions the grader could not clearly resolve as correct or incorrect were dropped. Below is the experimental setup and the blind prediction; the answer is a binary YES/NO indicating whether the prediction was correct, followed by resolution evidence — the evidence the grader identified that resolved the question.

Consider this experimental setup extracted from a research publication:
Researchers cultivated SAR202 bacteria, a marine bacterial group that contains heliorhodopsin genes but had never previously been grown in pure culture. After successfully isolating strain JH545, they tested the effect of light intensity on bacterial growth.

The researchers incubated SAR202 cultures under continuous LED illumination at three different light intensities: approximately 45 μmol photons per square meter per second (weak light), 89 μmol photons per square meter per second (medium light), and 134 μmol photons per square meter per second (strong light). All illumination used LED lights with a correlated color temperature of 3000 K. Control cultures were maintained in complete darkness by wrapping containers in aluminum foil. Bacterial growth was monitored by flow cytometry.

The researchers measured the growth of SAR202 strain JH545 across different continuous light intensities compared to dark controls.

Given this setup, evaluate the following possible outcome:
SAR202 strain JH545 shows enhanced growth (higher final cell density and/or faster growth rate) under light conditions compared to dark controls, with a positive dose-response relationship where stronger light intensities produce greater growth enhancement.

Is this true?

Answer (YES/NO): NO